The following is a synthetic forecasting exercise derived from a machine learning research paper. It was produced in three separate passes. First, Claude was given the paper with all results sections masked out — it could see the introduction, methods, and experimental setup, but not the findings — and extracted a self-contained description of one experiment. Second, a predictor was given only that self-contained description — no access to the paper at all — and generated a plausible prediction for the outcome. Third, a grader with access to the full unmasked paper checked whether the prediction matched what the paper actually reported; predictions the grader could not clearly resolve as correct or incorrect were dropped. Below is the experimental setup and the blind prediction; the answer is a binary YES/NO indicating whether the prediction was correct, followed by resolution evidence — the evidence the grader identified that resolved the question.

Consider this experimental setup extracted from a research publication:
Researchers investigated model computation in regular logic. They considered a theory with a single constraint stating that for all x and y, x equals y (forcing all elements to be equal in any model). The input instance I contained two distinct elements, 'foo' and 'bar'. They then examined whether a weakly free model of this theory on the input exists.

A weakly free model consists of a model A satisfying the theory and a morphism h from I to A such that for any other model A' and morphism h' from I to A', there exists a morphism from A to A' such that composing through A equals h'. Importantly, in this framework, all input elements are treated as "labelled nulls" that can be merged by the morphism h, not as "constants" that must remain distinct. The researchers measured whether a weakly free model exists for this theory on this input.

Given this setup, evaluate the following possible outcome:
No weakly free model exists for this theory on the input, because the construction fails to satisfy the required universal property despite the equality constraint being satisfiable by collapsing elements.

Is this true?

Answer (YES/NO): NO